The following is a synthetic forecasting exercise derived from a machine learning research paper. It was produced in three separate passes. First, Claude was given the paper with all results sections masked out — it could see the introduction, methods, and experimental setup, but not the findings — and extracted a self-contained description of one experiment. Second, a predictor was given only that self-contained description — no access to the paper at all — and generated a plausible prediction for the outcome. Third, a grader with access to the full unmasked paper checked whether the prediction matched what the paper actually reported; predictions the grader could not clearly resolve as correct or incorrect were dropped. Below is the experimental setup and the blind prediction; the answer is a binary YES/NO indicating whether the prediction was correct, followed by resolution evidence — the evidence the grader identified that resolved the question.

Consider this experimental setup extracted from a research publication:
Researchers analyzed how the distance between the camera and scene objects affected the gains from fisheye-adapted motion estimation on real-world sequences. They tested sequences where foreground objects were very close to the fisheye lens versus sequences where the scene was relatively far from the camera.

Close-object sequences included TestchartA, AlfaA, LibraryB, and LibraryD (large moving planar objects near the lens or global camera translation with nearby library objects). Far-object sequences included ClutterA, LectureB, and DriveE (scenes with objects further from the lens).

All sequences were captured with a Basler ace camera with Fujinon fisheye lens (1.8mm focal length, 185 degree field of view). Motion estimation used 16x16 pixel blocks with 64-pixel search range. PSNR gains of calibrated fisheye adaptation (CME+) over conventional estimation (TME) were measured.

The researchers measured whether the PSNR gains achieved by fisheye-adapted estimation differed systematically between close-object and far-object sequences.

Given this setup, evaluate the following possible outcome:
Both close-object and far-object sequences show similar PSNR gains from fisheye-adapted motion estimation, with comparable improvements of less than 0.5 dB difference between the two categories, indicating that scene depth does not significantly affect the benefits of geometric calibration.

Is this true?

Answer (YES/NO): NO